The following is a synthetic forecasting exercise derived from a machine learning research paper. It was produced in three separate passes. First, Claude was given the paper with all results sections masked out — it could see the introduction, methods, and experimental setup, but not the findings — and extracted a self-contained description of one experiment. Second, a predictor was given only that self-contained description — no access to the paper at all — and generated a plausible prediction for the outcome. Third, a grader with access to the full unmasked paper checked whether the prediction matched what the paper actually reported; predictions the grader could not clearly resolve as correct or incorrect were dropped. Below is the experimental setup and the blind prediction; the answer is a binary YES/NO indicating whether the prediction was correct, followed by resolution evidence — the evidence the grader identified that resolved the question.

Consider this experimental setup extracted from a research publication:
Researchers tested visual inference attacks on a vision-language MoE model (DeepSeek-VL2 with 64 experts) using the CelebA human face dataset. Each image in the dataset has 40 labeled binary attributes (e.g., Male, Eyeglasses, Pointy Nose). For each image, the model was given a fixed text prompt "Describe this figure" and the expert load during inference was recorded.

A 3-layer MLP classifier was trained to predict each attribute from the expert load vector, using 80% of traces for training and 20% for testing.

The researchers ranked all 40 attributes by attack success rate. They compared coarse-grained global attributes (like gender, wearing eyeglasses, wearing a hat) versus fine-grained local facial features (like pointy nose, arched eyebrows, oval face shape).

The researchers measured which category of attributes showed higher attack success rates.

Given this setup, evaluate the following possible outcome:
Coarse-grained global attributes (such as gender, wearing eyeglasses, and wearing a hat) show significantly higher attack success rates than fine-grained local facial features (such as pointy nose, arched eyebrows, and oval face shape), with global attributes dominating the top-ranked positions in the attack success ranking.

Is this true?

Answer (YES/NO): YES